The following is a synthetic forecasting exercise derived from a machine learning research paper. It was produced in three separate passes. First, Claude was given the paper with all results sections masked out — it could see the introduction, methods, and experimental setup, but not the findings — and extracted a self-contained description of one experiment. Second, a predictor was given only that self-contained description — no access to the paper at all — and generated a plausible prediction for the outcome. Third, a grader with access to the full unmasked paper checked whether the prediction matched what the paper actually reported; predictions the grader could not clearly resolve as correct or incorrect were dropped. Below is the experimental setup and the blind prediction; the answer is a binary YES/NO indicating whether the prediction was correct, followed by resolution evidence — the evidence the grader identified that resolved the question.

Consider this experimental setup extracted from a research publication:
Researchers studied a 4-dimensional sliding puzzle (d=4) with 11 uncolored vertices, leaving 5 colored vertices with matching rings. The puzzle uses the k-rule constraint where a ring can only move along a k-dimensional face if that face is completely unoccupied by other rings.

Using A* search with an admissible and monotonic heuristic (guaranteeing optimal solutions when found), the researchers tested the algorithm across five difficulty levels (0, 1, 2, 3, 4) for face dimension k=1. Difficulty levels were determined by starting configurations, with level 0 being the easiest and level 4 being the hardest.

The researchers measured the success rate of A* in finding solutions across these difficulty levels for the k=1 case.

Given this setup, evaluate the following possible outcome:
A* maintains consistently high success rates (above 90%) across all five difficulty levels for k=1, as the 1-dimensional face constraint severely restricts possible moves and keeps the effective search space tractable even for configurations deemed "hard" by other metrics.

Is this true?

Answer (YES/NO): NO